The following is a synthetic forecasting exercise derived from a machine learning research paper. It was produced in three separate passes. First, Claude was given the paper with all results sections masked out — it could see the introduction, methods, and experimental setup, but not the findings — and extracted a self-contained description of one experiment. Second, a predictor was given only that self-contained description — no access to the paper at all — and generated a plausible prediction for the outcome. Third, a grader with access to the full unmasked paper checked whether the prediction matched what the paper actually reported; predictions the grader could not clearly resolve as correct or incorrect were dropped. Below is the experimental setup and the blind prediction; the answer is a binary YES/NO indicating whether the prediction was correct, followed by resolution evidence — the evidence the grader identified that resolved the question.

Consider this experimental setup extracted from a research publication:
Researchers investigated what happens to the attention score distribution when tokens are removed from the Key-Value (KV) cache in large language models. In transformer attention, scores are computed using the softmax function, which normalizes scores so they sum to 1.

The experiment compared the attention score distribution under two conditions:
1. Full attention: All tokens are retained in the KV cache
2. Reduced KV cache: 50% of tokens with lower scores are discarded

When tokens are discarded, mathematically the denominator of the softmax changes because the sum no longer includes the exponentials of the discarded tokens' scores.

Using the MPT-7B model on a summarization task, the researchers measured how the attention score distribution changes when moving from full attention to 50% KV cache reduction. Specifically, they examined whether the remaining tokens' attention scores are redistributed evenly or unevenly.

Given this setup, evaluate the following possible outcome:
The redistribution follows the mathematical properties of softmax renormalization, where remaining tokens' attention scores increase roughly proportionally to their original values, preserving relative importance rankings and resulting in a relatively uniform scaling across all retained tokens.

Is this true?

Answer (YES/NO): NO